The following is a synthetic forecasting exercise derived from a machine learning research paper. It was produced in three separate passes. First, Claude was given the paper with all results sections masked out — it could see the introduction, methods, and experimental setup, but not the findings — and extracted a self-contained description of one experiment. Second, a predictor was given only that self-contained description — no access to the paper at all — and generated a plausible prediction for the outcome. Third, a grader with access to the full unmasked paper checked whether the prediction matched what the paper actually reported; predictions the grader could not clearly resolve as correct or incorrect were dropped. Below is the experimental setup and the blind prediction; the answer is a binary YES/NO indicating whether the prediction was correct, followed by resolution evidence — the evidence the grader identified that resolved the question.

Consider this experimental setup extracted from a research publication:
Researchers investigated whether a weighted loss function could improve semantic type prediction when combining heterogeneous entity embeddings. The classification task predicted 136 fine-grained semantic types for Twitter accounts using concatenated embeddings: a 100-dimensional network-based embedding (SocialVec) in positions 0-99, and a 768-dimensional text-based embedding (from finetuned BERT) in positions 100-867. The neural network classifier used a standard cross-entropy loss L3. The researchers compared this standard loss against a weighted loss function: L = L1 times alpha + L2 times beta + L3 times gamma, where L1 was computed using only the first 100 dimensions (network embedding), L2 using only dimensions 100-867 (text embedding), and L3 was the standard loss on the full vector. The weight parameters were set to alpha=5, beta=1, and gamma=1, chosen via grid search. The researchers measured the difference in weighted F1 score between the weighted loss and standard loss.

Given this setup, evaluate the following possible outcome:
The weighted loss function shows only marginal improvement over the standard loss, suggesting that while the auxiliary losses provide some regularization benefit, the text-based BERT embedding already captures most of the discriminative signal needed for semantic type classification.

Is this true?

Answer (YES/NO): NO